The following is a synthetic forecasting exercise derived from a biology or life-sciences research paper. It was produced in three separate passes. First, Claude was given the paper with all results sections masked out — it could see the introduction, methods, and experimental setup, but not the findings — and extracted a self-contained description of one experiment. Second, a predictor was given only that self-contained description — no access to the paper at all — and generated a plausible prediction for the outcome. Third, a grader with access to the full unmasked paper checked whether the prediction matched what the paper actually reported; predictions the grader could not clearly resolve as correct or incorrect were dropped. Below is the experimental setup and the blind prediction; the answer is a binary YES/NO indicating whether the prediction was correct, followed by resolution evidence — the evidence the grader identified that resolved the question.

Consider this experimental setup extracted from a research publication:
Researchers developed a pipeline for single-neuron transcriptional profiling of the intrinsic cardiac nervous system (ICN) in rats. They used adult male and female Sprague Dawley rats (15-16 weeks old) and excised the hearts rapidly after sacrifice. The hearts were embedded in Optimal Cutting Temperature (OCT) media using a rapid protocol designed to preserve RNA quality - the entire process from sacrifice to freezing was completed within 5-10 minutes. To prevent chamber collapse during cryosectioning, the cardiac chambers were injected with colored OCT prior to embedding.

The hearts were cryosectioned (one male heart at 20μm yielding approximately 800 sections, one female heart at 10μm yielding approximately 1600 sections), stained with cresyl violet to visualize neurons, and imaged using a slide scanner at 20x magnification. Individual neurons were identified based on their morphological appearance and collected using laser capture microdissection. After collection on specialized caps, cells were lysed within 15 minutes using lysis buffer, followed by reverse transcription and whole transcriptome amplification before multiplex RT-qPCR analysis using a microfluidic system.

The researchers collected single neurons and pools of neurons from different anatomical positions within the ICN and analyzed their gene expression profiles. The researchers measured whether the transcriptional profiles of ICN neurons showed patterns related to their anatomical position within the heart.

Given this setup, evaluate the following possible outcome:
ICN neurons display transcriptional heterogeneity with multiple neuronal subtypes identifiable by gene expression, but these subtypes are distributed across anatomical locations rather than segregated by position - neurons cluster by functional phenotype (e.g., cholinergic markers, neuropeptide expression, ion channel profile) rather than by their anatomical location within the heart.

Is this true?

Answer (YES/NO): NO